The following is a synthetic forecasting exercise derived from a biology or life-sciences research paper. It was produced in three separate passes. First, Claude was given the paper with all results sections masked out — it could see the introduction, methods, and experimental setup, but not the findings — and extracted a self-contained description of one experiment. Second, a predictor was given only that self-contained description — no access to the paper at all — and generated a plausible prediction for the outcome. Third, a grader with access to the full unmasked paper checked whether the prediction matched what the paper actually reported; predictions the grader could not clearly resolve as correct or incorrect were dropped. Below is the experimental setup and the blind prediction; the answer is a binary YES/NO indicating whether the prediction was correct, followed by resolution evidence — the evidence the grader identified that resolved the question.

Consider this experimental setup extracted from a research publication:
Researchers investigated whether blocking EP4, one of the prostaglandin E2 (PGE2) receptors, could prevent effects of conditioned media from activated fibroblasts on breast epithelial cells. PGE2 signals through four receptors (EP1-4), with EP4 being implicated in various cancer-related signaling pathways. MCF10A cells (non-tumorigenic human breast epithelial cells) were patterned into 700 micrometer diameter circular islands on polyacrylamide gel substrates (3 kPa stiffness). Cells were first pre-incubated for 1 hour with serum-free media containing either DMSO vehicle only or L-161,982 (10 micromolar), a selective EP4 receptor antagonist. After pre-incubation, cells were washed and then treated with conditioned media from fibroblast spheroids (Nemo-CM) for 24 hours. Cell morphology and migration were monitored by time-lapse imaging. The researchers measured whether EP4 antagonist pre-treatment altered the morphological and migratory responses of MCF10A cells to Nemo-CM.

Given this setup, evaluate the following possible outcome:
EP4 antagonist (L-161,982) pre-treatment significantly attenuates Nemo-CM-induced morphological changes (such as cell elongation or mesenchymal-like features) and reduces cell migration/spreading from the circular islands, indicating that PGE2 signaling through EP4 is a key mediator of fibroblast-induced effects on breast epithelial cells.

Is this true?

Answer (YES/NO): NO